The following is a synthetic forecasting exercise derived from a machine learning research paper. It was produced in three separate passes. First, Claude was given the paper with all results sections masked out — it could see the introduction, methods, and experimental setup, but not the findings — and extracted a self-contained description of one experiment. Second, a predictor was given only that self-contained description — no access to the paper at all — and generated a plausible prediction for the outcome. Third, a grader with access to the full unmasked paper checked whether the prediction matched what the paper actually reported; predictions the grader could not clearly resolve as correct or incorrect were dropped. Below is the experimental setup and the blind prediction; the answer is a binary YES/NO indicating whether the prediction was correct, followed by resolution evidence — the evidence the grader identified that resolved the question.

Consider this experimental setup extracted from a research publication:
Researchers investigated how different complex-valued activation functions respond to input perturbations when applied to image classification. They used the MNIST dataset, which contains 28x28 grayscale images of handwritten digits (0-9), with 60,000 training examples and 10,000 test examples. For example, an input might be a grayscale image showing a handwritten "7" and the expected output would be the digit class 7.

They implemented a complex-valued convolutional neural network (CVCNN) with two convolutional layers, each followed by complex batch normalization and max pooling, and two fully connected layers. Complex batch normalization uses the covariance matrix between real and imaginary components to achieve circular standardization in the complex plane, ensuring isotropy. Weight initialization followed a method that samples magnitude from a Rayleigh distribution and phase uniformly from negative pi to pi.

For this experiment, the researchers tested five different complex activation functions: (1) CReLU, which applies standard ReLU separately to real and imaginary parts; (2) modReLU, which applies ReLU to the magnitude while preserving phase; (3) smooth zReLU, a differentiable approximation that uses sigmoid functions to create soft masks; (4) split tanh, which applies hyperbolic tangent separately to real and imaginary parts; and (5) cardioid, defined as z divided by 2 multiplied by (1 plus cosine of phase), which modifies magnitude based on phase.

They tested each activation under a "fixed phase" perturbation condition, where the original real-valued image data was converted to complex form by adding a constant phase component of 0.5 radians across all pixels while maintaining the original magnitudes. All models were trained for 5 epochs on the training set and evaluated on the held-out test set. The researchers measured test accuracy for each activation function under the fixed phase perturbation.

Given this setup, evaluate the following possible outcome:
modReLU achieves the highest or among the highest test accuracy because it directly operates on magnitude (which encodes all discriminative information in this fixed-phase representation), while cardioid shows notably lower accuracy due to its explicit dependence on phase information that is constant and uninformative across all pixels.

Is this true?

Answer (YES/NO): NO